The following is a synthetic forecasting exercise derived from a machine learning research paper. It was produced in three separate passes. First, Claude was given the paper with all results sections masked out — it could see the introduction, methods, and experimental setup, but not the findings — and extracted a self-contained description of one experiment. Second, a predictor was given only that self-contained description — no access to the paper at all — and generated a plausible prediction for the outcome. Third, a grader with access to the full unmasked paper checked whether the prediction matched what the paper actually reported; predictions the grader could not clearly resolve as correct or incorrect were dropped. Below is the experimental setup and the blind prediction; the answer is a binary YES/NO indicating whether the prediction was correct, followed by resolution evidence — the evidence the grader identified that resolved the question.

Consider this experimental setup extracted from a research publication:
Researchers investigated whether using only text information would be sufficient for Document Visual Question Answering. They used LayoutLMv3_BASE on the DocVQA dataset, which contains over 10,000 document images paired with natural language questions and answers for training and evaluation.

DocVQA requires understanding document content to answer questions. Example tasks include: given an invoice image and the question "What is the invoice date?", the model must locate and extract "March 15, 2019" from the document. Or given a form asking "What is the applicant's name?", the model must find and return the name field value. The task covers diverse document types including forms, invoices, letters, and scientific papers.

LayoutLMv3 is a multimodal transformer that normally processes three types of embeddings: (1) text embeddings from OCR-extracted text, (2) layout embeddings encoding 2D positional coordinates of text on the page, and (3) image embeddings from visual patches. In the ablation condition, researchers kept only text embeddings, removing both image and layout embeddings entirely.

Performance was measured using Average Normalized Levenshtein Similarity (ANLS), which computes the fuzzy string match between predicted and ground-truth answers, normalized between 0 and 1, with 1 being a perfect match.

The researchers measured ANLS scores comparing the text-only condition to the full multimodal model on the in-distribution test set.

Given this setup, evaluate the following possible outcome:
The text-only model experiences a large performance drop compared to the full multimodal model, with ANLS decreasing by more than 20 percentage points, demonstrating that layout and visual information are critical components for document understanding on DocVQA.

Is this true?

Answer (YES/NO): NO